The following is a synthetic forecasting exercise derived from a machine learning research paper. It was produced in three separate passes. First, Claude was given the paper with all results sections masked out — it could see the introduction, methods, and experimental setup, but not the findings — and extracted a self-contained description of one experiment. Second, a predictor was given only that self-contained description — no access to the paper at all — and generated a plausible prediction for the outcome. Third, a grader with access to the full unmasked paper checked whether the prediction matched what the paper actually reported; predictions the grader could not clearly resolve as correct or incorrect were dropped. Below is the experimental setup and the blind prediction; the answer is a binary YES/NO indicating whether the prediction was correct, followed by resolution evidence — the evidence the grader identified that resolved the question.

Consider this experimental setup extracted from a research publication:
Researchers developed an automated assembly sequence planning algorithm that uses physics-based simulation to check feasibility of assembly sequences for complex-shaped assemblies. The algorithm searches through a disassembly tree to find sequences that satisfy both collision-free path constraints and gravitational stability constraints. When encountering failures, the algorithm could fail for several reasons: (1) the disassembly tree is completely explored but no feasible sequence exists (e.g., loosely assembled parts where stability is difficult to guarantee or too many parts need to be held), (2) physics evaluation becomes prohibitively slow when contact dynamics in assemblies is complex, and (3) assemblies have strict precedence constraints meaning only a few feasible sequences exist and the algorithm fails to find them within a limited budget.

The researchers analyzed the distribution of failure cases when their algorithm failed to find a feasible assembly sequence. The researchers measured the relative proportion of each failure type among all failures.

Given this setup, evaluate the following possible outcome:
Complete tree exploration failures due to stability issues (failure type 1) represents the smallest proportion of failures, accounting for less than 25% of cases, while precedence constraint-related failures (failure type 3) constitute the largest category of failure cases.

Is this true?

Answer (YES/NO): NO